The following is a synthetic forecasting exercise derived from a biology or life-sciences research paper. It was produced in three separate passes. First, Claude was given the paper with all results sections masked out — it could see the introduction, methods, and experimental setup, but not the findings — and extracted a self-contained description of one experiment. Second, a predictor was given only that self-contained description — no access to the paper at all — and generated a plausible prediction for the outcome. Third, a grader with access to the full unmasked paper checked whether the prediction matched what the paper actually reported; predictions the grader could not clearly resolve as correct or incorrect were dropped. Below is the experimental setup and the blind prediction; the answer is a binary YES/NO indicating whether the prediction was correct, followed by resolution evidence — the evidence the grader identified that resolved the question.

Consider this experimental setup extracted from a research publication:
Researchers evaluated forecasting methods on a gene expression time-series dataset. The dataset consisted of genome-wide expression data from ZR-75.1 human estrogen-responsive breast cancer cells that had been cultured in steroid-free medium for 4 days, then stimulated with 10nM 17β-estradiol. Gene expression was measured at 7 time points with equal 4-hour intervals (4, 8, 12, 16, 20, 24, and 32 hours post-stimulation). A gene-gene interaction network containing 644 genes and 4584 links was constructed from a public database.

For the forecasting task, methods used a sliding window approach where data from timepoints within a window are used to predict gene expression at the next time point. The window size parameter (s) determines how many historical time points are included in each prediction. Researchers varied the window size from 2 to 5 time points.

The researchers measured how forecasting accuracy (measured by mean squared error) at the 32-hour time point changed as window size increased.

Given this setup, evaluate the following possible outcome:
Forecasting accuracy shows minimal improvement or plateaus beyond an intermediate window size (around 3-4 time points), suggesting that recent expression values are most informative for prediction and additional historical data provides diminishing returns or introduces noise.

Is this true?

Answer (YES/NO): NO